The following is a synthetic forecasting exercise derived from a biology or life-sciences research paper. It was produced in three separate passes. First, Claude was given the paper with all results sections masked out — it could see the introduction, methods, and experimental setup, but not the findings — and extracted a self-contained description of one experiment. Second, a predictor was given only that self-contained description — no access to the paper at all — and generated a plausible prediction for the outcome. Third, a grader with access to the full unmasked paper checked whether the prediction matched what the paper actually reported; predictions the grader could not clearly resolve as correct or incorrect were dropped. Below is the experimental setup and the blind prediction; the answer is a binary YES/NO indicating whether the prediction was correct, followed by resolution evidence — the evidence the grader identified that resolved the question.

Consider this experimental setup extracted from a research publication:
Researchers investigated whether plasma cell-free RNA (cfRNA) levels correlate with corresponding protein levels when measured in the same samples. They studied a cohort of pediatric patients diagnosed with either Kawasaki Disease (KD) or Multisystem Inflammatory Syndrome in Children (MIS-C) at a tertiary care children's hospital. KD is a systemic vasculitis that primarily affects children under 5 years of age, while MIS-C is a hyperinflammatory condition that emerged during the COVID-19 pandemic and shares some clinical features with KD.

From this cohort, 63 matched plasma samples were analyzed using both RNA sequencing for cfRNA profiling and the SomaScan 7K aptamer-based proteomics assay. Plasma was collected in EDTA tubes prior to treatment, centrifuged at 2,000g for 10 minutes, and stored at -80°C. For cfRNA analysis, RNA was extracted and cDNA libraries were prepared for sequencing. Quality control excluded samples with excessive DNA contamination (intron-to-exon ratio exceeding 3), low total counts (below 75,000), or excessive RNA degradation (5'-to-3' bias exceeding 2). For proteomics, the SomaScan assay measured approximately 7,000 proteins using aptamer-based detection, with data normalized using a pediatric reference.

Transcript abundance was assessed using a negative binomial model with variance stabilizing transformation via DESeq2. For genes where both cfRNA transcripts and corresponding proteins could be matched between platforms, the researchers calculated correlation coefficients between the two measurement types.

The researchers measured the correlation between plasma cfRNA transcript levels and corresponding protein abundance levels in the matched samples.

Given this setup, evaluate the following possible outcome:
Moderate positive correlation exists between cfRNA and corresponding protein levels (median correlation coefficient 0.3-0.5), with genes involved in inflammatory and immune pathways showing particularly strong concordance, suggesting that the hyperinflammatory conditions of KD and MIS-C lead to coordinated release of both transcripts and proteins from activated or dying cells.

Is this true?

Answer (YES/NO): NO